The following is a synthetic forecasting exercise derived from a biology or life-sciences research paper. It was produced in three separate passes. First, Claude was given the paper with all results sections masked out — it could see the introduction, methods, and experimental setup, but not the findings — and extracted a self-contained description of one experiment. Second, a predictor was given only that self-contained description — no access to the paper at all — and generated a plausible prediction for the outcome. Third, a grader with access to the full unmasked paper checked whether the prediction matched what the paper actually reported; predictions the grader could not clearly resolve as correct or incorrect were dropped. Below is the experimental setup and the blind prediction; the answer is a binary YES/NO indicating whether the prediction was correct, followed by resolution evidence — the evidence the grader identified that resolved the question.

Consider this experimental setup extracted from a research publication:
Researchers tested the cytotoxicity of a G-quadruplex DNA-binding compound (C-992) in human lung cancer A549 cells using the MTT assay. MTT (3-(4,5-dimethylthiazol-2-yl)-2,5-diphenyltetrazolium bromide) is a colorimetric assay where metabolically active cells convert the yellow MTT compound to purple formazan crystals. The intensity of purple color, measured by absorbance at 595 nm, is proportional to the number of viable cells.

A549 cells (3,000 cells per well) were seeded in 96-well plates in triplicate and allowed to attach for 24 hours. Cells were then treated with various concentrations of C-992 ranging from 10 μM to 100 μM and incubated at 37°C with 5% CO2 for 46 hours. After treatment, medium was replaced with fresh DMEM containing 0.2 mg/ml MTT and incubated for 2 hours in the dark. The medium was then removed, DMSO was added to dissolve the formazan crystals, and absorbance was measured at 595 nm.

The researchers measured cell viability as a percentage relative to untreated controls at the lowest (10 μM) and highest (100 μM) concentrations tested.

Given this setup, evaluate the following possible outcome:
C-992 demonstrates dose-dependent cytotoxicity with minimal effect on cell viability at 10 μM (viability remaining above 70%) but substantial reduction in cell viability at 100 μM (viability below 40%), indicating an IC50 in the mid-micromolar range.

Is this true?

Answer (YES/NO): NO